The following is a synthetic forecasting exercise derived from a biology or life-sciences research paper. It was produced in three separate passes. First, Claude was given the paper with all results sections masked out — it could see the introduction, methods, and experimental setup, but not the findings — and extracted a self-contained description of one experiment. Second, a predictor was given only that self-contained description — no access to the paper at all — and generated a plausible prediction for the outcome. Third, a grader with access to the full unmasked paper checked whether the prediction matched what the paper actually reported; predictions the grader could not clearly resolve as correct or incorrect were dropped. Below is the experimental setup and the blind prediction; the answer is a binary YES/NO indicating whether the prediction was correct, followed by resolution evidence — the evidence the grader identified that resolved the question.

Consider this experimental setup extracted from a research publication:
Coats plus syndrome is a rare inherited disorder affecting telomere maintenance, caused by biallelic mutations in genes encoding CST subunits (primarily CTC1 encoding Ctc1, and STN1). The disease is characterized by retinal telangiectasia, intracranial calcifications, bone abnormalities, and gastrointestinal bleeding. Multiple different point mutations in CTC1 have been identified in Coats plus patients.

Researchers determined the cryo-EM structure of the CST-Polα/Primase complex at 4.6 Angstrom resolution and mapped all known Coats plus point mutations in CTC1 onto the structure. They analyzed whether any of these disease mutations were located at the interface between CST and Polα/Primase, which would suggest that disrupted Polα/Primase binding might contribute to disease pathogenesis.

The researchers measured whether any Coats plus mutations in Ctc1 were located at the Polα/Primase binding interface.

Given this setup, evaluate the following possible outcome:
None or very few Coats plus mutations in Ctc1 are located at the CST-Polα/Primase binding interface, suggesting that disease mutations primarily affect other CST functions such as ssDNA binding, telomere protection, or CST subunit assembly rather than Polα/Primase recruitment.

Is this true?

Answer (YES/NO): NO